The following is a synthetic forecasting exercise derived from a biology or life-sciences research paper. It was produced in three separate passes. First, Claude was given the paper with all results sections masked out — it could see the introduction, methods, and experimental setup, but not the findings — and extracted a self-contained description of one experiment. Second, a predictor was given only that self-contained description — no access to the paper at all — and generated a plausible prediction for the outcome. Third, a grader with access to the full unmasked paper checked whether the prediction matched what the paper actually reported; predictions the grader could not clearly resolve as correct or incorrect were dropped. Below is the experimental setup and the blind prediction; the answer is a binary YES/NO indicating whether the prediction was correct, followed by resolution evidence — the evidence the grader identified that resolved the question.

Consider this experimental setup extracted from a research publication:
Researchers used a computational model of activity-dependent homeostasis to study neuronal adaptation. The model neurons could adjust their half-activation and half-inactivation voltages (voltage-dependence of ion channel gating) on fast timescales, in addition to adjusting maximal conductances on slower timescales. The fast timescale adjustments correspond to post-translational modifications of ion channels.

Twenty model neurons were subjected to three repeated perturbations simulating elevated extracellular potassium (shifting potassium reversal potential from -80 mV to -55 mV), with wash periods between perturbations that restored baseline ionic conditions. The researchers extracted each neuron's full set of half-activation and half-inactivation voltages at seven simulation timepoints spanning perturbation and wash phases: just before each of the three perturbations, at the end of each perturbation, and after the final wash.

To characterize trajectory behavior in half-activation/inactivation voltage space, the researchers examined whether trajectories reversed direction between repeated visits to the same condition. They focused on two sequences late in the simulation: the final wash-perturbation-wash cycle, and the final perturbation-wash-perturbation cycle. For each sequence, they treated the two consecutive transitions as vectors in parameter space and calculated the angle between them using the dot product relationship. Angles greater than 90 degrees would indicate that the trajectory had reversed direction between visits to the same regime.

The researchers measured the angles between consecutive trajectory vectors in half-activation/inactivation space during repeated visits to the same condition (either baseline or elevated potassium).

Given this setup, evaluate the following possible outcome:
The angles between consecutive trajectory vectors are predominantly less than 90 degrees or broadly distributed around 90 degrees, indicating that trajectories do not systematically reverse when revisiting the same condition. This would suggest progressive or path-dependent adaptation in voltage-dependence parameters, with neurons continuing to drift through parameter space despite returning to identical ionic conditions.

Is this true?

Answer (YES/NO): NO